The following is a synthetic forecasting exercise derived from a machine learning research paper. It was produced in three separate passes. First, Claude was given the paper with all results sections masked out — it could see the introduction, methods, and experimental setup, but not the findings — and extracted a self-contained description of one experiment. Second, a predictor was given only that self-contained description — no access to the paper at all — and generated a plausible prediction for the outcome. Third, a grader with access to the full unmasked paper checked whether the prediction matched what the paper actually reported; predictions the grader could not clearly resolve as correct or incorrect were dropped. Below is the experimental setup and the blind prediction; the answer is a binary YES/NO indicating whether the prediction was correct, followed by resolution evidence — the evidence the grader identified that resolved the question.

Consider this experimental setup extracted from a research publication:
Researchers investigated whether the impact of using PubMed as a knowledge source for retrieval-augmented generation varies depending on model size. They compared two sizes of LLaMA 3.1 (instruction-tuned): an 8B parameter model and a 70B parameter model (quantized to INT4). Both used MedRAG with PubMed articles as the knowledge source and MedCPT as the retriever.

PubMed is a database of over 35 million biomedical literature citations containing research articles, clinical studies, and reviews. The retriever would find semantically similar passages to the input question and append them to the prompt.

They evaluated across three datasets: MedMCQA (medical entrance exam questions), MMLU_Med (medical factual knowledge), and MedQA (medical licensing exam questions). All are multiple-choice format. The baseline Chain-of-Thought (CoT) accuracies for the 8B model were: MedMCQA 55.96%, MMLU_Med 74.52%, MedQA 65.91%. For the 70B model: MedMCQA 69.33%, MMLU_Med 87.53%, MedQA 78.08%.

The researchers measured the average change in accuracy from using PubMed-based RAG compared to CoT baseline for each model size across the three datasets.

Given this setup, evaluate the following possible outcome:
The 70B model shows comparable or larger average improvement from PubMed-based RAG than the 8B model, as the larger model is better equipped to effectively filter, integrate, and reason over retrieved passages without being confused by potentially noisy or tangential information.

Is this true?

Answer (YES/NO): YES